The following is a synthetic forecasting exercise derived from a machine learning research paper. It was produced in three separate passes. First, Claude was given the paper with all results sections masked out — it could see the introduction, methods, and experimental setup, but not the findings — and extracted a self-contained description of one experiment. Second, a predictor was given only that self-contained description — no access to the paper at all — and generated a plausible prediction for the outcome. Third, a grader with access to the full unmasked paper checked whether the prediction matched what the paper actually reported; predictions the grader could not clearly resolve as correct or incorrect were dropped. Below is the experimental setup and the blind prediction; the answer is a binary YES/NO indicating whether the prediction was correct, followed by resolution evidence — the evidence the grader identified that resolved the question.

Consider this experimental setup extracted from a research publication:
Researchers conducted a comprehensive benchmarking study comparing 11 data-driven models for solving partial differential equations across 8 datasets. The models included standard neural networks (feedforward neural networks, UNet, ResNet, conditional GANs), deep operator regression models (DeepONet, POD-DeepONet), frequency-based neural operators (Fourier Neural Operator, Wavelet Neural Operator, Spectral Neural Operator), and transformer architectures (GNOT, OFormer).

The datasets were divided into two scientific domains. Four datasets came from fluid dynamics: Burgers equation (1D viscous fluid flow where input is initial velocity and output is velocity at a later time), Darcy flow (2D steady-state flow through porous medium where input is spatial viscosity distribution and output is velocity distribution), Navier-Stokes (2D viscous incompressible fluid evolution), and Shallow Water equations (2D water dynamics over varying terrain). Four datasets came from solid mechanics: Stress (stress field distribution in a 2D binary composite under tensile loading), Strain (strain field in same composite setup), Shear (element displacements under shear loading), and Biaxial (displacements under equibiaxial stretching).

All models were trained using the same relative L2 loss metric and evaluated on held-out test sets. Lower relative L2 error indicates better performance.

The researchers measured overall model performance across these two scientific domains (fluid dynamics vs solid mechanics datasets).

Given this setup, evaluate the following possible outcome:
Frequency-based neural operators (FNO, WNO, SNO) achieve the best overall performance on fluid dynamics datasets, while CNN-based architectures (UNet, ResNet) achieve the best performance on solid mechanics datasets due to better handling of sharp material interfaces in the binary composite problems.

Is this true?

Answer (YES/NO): NO